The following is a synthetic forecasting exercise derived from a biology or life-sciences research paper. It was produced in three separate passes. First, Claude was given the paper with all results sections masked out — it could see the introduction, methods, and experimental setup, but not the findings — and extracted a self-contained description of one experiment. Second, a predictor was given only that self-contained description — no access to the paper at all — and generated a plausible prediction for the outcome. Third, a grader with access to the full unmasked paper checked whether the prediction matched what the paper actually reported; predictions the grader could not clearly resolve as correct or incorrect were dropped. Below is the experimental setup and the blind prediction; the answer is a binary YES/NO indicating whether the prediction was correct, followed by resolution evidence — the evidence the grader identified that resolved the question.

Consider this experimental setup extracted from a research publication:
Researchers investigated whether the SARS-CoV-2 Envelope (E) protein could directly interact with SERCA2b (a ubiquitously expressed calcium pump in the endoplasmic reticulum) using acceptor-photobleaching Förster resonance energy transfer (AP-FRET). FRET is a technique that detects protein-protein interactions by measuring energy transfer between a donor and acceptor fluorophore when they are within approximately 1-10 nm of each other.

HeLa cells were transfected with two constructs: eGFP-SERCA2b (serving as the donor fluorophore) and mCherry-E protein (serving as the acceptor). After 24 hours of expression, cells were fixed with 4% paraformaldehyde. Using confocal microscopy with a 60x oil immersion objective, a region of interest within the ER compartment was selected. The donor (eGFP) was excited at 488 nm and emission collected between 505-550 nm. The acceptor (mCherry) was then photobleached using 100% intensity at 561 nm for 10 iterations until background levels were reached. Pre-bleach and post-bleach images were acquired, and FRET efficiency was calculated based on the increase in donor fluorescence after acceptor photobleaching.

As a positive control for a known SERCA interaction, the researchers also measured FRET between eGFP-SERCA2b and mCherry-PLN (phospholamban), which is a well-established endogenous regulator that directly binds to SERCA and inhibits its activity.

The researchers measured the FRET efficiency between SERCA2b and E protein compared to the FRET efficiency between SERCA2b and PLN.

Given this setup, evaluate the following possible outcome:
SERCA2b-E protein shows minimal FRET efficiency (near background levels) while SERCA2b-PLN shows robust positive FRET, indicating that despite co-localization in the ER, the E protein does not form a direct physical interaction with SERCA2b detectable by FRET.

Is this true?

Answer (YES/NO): NO